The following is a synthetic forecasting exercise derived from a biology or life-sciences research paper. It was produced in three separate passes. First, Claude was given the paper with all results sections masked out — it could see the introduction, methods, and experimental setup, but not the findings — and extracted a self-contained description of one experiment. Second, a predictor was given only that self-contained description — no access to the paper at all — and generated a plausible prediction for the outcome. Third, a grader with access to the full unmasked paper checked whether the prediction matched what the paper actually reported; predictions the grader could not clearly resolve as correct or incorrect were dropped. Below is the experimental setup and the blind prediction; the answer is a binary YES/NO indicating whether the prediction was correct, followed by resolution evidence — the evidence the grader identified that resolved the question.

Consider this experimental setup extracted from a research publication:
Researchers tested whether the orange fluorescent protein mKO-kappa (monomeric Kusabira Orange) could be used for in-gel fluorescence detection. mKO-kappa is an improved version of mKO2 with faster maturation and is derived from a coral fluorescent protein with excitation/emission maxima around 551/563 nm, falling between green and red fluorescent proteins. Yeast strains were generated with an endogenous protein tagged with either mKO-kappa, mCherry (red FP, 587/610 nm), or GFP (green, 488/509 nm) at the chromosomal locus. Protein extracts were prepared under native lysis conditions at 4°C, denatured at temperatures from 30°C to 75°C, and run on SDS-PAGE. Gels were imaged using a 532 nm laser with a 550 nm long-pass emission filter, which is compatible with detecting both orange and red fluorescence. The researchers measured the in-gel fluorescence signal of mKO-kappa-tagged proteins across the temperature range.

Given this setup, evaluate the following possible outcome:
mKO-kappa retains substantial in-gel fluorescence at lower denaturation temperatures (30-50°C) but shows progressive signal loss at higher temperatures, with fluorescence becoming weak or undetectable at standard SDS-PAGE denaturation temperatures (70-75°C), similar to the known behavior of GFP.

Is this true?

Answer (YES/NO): NO